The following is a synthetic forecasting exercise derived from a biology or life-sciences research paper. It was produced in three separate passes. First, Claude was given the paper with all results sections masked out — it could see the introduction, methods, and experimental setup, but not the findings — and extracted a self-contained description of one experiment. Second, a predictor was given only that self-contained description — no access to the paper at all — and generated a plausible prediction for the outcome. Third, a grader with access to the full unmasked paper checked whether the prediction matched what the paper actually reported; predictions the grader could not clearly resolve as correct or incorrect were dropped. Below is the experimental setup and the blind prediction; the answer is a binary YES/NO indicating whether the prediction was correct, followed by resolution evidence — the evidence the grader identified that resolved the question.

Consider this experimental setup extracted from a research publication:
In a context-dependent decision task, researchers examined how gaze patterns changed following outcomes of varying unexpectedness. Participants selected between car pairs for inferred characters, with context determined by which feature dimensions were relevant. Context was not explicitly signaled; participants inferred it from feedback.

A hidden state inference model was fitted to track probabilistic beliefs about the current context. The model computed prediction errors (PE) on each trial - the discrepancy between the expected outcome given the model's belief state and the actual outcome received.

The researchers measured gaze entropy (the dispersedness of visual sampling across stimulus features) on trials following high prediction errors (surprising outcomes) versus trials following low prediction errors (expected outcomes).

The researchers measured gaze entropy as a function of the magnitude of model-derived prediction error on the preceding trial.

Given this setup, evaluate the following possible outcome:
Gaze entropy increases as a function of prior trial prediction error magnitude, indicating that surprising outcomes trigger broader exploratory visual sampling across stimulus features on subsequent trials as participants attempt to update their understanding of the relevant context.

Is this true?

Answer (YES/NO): NO